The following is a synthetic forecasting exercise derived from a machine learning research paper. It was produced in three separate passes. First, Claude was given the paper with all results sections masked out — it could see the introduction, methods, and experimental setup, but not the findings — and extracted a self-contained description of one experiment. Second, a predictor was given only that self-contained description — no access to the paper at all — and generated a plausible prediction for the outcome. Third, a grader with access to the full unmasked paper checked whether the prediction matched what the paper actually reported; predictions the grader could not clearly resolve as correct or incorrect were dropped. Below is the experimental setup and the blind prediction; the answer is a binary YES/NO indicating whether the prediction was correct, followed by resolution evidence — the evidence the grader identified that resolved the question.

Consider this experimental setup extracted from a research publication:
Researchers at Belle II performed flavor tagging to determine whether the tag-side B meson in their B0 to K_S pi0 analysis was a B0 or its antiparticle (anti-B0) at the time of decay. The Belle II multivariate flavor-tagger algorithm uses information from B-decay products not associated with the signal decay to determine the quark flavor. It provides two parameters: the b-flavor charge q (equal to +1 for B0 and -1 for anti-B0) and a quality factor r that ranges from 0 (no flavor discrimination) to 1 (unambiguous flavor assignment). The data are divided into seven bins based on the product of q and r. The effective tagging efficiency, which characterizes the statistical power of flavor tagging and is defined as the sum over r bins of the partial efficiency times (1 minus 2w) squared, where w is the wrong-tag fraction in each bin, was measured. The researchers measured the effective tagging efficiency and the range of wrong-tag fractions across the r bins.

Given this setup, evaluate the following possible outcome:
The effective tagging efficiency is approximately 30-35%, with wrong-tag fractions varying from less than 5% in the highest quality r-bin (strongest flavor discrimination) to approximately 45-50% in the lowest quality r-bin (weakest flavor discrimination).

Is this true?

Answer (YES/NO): YES